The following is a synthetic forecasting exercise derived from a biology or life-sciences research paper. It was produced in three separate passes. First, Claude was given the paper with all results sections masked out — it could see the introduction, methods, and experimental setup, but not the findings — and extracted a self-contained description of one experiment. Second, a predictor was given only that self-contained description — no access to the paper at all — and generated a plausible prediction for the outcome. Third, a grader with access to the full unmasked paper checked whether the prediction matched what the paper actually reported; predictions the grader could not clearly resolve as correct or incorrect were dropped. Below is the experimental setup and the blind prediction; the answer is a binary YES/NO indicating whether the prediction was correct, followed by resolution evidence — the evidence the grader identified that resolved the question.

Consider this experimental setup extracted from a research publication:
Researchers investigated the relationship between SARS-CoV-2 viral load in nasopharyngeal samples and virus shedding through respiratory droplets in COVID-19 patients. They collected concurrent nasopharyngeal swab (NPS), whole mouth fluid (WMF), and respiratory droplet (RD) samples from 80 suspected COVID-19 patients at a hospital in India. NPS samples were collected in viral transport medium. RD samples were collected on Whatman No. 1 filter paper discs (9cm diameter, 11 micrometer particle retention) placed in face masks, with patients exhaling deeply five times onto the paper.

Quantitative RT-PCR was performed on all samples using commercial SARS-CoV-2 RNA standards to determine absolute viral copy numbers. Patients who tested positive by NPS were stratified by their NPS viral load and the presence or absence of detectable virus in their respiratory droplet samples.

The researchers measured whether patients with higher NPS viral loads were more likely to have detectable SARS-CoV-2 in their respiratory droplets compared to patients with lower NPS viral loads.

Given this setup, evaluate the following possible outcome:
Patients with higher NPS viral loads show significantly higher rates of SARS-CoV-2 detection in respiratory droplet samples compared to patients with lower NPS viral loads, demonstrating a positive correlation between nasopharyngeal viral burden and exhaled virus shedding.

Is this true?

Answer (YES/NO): YES